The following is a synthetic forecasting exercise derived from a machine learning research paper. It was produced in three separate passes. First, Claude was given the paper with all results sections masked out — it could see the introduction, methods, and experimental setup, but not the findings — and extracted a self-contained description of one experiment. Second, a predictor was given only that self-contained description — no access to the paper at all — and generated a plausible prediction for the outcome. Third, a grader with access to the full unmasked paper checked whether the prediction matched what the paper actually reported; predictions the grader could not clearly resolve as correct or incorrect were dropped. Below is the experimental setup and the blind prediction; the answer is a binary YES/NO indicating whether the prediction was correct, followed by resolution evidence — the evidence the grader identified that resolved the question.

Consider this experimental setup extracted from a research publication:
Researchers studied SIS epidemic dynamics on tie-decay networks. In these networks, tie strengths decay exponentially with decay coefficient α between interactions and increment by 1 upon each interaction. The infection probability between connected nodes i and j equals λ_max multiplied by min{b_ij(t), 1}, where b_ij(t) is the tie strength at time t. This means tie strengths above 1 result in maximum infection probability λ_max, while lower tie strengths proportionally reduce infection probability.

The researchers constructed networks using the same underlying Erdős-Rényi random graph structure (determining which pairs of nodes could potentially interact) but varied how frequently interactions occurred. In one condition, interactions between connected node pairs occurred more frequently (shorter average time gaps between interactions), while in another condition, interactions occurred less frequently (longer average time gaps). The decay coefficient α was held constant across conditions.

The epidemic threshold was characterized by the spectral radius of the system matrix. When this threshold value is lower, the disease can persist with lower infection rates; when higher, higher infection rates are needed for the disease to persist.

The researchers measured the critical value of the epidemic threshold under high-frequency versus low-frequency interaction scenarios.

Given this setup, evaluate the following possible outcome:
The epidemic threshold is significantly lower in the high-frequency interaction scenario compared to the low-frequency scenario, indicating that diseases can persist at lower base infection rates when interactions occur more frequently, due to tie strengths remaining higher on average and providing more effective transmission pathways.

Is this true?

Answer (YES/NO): YES